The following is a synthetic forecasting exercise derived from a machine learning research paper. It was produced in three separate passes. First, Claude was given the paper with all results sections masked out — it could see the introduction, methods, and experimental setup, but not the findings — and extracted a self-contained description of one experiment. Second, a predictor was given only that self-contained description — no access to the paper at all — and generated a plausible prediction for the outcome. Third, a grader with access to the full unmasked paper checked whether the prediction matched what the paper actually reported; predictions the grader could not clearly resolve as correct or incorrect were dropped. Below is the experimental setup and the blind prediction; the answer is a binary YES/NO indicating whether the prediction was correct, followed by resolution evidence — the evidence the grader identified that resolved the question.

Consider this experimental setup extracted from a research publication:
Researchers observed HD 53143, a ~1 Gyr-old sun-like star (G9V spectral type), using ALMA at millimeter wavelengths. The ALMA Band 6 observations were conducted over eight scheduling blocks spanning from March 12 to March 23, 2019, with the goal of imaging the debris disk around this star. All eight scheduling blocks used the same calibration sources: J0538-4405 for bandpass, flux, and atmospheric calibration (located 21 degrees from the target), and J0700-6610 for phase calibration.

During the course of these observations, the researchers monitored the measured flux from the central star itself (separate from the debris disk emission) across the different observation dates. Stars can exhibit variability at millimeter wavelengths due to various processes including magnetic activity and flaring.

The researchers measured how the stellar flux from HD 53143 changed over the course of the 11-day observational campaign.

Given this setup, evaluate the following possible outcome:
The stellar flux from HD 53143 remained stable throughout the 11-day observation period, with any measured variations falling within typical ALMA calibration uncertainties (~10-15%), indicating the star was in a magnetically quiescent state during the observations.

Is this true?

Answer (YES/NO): NO